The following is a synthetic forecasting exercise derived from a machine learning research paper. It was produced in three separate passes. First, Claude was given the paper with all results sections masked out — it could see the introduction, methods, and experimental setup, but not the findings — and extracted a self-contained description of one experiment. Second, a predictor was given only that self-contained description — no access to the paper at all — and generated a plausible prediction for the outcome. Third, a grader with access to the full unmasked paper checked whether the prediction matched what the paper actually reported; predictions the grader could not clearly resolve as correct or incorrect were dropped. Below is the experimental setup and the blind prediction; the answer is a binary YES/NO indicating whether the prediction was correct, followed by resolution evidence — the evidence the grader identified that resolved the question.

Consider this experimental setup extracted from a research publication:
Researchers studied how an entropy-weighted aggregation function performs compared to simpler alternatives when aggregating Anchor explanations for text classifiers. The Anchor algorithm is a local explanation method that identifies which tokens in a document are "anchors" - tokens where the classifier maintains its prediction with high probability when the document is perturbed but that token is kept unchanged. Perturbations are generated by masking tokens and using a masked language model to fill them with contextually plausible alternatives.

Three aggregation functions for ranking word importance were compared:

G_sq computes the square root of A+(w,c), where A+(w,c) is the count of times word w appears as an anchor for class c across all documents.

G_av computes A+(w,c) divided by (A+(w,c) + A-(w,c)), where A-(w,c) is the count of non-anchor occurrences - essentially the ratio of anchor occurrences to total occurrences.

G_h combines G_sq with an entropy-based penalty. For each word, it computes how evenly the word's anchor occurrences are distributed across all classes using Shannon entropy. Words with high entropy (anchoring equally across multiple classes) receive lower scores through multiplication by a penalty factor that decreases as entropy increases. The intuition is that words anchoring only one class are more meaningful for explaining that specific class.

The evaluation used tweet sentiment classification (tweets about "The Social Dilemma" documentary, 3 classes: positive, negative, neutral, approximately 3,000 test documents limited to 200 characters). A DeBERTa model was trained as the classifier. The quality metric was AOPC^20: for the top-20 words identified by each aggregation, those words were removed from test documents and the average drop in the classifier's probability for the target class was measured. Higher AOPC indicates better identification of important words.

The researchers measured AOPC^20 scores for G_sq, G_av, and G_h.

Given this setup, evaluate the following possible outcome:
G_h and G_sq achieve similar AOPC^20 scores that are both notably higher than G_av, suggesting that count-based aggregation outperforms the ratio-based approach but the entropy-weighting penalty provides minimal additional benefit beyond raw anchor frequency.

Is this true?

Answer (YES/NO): YES